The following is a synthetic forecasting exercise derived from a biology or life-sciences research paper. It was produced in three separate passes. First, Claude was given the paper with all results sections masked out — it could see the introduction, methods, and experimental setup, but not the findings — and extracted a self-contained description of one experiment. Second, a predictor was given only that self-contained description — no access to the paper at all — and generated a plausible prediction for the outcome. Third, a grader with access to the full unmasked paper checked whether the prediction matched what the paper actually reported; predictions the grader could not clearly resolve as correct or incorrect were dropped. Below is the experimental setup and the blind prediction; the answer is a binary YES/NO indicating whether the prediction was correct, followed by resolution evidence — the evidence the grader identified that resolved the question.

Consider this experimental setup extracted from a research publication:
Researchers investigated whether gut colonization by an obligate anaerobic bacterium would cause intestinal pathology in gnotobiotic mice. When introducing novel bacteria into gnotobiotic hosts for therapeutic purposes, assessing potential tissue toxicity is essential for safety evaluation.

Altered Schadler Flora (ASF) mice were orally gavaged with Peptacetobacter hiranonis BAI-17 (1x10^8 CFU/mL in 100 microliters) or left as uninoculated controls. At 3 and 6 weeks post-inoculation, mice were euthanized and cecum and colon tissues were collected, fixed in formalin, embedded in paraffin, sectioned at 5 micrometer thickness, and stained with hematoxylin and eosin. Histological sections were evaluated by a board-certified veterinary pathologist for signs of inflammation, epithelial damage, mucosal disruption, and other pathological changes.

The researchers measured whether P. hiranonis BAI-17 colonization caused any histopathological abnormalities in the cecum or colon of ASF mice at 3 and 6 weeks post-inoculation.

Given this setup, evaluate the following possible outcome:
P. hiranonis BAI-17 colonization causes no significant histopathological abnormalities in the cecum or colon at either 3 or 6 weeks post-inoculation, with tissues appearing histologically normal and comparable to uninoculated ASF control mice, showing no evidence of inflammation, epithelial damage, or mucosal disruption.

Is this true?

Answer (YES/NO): YES